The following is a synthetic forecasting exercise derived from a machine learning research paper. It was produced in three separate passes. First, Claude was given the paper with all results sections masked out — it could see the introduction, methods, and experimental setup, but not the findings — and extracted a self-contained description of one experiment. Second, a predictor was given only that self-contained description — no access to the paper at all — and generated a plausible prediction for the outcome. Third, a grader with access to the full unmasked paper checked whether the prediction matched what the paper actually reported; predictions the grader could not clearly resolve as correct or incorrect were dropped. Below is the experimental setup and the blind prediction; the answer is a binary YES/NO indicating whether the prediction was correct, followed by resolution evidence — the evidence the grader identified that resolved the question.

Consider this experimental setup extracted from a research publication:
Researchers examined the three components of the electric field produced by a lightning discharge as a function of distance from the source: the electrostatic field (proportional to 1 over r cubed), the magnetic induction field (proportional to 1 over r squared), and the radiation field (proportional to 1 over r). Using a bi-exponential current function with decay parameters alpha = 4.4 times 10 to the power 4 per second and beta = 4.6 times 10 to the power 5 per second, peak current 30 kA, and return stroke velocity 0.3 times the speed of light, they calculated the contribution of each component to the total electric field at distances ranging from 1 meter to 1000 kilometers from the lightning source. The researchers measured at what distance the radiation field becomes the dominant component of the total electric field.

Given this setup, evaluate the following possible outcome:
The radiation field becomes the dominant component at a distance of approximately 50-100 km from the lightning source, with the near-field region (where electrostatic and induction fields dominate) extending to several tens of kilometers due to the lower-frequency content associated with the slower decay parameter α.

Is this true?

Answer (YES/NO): YES